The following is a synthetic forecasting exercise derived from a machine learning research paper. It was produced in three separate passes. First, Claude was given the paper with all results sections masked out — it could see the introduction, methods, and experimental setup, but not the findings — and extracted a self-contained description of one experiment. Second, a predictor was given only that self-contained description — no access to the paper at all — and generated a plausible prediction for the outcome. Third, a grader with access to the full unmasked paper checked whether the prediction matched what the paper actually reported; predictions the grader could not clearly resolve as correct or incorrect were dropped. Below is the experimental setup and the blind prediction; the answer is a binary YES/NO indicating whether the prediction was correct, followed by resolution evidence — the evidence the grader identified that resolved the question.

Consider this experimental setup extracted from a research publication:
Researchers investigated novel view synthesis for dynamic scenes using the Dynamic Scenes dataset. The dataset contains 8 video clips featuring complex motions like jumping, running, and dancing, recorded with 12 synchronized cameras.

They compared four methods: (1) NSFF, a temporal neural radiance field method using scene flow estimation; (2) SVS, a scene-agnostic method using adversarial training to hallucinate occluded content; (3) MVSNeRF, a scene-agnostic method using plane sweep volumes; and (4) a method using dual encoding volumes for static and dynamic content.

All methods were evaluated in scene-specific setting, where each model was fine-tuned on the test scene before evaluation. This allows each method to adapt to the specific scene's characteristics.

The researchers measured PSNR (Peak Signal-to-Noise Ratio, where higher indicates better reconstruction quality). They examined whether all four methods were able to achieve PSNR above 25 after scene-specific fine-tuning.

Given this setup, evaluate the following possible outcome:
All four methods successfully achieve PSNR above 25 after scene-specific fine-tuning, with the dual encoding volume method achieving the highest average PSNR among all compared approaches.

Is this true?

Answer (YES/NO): NO